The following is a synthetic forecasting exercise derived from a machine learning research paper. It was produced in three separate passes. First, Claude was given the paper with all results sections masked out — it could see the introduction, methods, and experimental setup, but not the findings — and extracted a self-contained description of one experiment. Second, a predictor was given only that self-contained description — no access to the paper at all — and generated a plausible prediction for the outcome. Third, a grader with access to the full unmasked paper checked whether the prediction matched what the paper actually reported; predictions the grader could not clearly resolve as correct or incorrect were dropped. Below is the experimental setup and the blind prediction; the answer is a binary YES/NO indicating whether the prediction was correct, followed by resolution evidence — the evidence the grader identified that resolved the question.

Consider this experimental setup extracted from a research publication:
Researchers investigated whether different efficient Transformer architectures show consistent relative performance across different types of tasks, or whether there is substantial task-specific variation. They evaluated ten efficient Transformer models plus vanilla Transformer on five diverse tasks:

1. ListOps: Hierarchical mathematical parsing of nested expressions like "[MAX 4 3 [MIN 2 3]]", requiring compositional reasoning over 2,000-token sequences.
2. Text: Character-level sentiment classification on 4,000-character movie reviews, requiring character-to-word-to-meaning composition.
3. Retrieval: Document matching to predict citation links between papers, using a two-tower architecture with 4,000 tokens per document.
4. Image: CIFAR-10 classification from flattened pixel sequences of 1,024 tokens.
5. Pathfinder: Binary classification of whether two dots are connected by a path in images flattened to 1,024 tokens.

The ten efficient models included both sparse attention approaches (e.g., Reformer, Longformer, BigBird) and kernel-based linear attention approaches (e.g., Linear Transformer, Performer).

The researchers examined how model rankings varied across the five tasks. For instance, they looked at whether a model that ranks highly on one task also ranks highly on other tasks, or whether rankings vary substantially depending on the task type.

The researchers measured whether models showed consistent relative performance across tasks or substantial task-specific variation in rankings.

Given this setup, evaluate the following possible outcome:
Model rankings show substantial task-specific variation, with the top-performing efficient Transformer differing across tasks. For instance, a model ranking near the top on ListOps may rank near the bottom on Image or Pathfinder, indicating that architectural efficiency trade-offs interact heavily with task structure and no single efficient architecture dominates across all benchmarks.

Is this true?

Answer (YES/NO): YES